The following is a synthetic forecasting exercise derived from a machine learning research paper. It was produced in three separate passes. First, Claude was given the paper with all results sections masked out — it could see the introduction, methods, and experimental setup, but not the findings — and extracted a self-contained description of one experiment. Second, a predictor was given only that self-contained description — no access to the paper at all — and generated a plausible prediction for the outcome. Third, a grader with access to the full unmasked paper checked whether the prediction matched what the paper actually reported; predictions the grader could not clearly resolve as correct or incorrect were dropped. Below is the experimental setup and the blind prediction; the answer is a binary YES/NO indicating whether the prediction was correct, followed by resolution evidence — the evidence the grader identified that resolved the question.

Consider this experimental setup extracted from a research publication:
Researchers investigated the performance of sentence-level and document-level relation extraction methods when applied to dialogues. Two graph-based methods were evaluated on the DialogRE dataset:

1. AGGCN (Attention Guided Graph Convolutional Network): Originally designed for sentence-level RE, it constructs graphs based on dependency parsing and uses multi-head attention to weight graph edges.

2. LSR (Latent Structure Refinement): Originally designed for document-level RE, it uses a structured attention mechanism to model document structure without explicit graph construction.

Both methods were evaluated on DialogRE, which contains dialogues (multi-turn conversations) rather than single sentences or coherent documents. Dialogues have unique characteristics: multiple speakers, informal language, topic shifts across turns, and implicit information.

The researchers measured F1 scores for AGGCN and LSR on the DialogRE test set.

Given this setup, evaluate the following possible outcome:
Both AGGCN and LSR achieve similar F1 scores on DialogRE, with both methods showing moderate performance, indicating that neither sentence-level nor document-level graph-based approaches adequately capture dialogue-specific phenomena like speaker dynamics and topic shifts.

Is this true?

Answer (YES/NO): YES